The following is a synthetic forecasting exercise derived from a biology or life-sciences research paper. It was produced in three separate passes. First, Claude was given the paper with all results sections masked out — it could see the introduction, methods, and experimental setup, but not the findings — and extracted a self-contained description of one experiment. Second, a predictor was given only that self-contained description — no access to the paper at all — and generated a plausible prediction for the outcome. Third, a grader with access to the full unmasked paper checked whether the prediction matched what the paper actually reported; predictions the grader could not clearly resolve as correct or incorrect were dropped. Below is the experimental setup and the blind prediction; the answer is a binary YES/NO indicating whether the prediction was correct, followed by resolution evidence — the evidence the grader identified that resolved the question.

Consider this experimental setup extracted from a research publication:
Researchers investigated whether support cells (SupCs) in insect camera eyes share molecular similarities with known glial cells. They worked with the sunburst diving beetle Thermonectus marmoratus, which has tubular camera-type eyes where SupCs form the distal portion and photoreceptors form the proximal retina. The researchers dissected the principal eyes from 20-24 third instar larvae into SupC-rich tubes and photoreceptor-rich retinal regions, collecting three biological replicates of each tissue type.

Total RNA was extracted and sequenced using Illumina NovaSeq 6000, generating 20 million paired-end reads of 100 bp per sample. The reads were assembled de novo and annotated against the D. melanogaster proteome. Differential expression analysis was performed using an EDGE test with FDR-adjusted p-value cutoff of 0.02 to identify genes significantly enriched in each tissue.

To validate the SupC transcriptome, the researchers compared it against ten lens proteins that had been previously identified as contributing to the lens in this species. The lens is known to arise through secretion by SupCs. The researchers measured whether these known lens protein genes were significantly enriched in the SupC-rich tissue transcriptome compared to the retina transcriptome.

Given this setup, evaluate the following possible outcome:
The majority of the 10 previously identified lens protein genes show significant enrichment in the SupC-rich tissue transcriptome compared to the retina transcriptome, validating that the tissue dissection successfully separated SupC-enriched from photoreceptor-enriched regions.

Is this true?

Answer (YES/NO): YES